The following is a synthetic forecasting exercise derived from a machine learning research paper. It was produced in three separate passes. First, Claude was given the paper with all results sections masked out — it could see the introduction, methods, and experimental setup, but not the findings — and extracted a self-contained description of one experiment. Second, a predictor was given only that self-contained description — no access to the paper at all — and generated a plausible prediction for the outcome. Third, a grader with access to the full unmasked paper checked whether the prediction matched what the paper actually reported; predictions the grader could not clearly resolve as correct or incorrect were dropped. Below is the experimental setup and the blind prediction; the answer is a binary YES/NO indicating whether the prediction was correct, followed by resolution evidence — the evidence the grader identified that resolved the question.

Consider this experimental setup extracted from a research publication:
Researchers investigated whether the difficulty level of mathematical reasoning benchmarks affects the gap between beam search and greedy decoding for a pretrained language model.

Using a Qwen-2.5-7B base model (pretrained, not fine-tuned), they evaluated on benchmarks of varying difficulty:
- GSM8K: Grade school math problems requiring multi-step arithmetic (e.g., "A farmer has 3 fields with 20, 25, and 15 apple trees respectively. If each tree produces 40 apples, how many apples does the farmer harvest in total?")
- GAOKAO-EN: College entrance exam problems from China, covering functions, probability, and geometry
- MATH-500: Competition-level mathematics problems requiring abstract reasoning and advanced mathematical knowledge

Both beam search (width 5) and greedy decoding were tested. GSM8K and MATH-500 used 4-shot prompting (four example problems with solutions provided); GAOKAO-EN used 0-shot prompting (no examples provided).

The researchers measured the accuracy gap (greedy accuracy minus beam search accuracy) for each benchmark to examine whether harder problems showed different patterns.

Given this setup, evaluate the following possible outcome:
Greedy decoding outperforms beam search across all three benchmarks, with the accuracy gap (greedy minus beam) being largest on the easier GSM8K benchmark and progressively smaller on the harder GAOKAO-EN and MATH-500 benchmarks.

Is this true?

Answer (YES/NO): NO